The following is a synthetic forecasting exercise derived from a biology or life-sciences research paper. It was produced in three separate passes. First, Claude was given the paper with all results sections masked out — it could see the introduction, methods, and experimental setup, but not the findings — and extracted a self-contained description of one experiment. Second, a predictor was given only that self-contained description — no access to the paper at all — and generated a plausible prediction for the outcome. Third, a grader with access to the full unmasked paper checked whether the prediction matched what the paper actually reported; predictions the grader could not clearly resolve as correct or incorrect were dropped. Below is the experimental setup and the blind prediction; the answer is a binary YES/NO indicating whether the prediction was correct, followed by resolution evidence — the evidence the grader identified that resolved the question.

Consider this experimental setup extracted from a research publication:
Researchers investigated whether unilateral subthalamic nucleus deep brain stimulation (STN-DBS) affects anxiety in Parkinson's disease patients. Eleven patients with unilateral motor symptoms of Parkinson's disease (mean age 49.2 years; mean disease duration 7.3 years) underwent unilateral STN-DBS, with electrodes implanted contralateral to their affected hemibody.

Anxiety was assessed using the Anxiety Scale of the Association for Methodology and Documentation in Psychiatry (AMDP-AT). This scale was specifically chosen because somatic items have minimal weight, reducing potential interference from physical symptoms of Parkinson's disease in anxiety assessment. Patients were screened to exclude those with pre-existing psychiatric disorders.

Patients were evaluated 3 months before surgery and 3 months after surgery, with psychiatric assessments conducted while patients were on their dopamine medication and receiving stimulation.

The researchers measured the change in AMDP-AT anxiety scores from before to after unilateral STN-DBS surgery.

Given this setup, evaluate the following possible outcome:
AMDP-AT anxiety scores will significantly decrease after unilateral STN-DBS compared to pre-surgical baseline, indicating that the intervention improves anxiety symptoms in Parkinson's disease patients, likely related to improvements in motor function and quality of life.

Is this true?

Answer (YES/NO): NO